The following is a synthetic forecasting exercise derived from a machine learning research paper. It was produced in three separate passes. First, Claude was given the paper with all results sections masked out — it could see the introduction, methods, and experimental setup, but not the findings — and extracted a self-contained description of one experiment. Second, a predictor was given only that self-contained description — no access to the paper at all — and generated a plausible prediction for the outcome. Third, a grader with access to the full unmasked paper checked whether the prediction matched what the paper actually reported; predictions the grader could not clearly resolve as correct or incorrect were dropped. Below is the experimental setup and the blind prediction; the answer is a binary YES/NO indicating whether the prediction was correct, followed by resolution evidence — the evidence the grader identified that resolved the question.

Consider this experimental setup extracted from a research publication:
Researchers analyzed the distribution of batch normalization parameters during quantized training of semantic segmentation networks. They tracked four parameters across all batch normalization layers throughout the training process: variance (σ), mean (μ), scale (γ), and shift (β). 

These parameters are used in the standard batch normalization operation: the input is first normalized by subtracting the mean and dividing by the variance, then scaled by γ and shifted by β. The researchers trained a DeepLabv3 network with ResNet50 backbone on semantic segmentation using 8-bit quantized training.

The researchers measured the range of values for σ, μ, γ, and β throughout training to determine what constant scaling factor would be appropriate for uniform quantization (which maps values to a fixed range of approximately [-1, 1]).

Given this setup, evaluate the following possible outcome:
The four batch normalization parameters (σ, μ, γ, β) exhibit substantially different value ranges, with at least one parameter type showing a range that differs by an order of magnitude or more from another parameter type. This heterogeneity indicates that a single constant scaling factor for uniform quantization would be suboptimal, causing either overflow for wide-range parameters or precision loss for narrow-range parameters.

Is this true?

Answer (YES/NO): NO